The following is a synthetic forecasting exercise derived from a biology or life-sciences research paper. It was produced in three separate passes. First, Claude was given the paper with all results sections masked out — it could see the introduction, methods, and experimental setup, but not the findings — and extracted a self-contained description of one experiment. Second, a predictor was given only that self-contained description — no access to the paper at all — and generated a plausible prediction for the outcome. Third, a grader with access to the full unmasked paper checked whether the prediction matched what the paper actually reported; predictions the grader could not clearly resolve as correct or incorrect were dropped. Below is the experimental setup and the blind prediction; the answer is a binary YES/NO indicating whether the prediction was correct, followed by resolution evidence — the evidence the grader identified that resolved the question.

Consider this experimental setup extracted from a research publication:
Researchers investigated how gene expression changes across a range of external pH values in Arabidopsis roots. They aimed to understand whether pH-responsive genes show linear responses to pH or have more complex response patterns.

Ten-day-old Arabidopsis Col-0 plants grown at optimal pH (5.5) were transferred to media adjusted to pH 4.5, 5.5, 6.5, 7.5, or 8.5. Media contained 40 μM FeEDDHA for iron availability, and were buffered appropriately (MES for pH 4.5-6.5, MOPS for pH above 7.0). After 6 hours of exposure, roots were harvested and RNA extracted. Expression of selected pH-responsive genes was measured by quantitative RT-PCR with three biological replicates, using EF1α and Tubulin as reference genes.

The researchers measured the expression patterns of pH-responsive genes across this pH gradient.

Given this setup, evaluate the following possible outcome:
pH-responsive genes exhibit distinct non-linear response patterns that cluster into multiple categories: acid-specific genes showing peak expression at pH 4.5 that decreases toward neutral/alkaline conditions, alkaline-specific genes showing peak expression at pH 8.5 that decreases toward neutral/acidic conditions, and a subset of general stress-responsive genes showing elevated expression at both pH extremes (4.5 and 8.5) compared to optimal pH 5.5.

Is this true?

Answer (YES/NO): NO